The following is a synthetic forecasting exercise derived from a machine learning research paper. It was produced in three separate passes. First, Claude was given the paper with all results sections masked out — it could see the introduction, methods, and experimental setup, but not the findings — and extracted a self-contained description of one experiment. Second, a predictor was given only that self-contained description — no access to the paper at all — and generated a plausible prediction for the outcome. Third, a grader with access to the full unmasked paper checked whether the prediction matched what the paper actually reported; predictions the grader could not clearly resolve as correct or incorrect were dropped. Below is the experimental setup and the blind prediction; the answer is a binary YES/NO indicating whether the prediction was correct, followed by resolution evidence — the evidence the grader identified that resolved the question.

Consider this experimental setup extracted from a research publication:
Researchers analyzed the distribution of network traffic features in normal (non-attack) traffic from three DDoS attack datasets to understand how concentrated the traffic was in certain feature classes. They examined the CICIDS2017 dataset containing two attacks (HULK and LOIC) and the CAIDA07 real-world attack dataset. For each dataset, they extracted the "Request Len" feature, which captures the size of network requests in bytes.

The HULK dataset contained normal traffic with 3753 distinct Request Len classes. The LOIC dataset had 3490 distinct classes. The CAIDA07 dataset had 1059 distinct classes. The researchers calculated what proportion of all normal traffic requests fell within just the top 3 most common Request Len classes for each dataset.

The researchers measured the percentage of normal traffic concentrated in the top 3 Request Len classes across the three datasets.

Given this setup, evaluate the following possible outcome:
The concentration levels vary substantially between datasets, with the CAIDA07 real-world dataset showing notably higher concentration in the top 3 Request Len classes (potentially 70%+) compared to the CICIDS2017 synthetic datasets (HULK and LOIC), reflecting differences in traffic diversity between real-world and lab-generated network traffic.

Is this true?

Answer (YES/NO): YES